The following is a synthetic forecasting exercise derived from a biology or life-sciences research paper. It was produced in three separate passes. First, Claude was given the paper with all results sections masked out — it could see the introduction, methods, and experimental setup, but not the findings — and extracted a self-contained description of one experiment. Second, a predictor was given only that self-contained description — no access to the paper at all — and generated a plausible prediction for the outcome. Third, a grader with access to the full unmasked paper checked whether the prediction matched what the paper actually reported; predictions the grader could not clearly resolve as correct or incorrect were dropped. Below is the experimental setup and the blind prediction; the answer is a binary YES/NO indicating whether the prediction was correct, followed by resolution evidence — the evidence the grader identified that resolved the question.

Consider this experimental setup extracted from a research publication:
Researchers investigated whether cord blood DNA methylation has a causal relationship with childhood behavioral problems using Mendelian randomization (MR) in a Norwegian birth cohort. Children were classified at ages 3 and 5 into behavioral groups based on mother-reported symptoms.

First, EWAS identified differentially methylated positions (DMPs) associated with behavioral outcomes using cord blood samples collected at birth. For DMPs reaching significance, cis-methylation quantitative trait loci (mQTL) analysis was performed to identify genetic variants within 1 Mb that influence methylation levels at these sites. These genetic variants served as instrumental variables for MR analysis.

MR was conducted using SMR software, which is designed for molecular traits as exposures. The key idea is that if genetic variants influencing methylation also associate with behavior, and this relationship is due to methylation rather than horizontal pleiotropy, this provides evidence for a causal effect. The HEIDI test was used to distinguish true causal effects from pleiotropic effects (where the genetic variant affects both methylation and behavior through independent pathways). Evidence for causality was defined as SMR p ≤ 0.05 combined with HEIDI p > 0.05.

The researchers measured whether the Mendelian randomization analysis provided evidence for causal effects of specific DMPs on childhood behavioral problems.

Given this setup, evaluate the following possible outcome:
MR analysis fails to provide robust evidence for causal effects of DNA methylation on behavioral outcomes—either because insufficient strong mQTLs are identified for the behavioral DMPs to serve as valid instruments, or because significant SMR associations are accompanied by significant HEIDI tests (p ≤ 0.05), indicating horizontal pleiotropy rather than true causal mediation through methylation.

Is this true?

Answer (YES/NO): NO